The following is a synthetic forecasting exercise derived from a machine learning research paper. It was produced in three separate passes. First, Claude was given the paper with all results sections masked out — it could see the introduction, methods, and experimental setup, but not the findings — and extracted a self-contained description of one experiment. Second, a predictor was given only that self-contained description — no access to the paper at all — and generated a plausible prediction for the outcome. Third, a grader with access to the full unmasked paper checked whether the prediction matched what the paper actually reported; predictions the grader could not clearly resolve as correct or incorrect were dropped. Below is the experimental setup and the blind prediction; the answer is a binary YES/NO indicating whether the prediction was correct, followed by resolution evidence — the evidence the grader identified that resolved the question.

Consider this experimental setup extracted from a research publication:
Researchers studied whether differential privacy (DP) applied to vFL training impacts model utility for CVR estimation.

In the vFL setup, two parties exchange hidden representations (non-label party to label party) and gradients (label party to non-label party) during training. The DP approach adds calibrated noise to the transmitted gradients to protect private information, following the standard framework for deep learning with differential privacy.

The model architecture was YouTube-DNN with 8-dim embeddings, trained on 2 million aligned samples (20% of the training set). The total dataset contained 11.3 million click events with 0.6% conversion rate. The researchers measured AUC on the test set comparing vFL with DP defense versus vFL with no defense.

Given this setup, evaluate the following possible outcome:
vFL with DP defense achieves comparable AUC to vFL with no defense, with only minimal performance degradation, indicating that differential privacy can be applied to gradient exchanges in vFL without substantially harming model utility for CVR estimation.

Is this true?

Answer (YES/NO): NO